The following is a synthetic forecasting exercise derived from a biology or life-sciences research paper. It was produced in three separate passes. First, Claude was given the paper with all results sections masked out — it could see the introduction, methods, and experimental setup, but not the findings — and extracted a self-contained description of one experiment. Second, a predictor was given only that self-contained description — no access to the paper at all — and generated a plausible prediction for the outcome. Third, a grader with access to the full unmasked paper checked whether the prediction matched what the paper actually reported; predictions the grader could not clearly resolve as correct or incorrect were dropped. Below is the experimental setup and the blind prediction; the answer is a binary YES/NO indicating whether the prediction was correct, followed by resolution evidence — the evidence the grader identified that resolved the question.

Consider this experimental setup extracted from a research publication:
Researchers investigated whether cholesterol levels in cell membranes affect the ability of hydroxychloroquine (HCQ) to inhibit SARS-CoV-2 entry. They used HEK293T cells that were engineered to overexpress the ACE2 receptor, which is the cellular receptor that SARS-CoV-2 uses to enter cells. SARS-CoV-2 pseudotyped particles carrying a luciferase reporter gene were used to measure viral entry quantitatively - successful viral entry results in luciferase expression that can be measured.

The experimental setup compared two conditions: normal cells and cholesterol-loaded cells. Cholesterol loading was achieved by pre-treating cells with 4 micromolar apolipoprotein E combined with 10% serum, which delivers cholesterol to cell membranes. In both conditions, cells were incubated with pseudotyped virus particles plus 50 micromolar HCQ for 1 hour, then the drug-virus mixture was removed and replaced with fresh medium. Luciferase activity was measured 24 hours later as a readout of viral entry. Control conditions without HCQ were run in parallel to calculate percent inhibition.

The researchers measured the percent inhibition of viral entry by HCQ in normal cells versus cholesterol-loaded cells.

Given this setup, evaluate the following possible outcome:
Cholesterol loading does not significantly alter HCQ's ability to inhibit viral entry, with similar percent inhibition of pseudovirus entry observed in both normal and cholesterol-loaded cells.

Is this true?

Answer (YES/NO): YES